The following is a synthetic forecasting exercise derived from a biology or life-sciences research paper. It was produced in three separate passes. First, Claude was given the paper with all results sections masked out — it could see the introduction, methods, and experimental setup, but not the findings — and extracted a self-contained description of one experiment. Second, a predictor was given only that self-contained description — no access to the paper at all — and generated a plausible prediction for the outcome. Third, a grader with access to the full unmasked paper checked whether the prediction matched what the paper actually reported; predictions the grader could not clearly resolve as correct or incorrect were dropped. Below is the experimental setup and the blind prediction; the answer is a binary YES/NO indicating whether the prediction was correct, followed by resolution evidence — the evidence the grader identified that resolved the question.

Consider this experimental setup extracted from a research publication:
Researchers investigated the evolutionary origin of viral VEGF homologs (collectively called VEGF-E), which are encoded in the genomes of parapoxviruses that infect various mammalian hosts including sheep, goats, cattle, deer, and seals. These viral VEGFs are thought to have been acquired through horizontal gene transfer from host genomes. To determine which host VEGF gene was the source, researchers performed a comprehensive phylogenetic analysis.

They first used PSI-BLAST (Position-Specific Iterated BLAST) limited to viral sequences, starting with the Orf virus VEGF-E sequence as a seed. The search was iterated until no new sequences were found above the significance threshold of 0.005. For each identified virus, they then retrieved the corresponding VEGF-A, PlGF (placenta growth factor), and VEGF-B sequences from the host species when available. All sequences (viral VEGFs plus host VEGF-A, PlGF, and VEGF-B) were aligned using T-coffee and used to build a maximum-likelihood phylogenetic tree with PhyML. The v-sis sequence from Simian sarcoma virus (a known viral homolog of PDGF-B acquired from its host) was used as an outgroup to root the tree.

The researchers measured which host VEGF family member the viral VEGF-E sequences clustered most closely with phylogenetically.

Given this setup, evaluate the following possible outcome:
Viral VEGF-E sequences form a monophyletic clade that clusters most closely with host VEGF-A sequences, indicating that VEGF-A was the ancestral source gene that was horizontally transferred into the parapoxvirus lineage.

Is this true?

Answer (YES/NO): YES